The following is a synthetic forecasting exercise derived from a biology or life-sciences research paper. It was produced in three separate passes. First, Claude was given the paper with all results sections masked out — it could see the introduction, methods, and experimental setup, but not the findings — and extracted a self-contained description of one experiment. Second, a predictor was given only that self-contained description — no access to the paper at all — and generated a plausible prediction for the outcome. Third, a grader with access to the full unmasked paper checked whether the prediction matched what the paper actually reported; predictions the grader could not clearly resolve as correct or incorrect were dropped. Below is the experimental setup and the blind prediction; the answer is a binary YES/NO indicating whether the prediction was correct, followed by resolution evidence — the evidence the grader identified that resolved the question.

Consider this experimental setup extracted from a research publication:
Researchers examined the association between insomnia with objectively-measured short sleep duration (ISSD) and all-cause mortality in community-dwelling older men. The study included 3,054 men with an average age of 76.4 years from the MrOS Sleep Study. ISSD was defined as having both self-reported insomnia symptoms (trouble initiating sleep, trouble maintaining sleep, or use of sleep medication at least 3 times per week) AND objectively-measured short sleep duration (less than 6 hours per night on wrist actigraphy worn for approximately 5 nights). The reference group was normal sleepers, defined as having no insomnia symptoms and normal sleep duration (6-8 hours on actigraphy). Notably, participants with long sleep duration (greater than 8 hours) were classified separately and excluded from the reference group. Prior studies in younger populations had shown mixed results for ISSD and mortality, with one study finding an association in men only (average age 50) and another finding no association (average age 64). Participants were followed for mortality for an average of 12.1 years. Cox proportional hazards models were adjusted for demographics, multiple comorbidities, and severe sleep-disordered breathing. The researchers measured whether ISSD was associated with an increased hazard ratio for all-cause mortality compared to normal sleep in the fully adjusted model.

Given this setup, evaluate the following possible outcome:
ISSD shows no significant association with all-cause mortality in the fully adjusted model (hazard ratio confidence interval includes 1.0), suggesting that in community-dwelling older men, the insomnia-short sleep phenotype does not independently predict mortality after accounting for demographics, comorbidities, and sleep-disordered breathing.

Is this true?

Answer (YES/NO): YES